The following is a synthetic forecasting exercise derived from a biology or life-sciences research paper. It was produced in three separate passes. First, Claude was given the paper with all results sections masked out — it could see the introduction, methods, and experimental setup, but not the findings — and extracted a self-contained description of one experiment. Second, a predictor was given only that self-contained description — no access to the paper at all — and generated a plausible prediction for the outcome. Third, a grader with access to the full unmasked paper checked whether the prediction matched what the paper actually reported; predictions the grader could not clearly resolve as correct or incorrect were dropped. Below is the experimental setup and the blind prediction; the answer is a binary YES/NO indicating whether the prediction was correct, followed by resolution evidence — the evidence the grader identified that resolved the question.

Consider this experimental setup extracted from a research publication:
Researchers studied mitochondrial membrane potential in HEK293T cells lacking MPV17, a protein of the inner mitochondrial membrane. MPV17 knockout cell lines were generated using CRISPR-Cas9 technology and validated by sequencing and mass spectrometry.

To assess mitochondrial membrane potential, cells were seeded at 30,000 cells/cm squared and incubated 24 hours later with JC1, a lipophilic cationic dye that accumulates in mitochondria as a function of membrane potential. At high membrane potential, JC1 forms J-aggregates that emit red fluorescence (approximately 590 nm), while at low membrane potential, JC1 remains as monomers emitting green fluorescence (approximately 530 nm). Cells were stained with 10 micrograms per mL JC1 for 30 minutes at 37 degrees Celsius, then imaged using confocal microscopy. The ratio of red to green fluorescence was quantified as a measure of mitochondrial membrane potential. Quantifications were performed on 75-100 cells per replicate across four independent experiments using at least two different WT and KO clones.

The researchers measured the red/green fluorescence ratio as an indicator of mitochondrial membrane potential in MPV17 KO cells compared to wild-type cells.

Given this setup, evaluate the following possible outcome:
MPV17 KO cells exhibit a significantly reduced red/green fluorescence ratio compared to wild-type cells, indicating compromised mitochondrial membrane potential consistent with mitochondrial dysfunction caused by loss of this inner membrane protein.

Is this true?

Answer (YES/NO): NO